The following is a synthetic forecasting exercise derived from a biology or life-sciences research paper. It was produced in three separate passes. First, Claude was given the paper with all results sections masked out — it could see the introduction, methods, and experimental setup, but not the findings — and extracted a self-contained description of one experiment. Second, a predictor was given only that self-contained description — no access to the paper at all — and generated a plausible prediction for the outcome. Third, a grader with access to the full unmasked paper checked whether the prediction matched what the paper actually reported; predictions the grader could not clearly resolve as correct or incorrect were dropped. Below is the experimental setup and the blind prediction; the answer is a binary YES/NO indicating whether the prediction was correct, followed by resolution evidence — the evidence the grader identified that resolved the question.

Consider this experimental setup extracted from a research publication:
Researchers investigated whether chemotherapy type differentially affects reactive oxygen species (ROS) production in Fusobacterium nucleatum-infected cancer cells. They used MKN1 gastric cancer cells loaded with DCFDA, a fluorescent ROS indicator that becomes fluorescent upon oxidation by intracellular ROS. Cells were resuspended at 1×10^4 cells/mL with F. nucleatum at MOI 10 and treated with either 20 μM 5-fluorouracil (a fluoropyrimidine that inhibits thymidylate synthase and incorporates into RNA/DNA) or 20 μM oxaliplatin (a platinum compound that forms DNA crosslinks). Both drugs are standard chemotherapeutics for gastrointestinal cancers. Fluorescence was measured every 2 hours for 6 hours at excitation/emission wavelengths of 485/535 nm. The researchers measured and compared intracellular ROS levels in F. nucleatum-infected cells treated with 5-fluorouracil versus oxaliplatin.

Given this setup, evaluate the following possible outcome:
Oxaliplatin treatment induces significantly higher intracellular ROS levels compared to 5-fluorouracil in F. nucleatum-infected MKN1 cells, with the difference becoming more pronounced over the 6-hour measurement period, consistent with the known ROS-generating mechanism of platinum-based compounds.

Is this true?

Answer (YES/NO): NO